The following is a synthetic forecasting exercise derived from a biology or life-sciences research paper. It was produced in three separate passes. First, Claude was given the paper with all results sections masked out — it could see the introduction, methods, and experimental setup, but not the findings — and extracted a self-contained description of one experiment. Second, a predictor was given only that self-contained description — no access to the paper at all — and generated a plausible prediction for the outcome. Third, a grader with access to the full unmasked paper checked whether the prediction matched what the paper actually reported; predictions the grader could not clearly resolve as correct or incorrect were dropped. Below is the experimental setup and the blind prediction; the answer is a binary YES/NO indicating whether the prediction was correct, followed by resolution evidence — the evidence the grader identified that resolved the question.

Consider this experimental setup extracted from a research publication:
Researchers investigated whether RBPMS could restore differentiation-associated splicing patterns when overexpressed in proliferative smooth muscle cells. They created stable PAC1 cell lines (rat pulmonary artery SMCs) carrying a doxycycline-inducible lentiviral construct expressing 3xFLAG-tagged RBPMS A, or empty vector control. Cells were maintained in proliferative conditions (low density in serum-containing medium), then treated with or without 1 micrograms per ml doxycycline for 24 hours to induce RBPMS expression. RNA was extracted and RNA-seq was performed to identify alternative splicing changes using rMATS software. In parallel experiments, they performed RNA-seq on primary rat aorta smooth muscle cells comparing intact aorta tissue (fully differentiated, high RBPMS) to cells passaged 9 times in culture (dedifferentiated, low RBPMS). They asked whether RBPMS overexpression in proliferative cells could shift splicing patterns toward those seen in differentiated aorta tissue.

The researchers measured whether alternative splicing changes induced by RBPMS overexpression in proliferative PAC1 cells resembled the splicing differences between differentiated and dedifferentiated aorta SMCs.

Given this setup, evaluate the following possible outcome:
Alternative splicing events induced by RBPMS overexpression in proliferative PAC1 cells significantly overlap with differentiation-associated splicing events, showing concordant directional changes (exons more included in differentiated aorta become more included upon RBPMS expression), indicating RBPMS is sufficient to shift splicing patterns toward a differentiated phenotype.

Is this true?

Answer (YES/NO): YES